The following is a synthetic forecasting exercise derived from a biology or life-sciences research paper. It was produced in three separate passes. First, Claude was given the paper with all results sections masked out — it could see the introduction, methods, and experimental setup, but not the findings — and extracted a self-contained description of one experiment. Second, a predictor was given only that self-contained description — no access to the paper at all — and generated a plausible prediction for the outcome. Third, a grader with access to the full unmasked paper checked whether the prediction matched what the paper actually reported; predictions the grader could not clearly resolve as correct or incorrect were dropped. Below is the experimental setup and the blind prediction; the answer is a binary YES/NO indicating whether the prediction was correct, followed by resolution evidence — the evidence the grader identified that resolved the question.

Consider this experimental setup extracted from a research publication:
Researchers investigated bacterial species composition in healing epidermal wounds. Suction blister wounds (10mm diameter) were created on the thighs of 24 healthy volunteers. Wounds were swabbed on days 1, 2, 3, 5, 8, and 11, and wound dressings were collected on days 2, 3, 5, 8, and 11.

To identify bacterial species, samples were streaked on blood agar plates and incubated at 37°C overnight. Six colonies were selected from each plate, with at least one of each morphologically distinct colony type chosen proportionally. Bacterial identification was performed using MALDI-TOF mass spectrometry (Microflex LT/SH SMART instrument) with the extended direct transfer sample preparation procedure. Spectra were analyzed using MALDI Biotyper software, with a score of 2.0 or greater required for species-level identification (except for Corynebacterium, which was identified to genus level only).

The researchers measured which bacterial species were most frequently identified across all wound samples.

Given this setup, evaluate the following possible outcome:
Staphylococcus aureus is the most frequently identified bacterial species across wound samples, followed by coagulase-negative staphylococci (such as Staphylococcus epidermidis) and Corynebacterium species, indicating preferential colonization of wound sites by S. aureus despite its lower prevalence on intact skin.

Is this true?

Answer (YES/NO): NO